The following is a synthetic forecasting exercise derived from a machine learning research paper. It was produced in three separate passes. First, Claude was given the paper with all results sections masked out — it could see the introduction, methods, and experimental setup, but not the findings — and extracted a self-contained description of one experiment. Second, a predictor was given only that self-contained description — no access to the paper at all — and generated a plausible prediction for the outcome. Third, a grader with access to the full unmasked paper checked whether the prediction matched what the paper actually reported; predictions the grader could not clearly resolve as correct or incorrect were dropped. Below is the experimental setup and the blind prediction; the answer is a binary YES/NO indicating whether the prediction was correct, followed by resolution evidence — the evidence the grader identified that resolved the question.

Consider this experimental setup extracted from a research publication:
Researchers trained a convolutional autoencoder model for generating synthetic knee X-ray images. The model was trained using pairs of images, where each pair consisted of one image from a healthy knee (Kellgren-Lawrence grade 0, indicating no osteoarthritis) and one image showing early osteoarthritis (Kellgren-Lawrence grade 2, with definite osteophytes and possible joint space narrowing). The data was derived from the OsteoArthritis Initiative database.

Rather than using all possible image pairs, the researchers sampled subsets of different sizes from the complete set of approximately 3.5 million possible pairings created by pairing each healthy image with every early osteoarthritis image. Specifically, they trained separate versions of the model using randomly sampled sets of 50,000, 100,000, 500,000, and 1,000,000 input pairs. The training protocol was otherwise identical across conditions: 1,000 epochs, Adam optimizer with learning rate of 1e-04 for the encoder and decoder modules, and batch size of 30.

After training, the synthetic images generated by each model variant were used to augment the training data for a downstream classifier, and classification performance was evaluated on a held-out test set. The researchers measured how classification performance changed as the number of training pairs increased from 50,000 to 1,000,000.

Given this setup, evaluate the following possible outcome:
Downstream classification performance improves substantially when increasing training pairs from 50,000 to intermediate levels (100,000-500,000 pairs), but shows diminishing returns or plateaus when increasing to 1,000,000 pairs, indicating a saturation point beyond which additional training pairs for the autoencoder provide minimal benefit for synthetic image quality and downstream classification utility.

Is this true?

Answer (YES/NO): NO